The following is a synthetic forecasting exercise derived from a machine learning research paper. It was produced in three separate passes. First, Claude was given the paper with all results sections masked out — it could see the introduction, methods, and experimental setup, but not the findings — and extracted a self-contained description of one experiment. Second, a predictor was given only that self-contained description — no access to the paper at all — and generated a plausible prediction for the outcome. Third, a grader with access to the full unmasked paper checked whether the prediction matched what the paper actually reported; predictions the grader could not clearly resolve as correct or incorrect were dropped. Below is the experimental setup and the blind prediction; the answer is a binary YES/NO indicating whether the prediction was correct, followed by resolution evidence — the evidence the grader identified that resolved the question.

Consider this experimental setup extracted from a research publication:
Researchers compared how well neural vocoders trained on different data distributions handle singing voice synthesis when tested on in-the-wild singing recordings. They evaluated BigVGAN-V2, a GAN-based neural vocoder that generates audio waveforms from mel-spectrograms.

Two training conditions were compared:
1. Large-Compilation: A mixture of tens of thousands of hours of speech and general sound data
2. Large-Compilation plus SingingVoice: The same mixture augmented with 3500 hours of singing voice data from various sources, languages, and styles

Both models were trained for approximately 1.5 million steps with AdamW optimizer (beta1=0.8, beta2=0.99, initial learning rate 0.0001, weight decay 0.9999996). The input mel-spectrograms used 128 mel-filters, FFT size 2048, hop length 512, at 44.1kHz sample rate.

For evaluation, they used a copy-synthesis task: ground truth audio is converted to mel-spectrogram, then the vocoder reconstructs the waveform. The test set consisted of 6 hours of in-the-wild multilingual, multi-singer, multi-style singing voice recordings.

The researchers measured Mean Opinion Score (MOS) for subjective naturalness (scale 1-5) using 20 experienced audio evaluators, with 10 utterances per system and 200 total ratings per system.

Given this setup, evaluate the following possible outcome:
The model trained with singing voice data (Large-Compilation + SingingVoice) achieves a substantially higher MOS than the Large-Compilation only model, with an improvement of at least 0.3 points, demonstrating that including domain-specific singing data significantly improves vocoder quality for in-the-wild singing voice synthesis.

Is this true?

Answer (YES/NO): YES